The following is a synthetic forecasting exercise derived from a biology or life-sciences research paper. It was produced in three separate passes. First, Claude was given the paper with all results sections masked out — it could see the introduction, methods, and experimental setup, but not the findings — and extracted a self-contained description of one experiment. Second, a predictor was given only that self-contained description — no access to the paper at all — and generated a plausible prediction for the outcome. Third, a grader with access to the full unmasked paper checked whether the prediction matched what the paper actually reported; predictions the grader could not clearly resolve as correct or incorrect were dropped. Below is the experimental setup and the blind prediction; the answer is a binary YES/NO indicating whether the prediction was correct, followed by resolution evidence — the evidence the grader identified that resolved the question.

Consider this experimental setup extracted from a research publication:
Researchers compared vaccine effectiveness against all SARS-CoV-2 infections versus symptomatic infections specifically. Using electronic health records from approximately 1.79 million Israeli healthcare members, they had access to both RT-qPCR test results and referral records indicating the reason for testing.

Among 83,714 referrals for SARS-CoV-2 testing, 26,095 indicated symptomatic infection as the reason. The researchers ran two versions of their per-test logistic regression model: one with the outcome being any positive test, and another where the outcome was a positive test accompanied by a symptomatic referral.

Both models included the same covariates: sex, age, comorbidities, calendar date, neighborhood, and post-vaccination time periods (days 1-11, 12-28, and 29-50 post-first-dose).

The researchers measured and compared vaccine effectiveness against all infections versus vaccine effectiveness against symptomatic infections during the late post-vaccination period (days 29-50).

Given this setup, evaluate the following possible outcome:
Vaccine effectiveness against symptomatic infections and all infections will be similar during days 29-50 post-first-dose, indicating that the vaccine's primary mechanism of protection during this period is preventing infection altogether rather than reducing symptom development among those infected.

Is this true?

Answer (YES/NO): NO